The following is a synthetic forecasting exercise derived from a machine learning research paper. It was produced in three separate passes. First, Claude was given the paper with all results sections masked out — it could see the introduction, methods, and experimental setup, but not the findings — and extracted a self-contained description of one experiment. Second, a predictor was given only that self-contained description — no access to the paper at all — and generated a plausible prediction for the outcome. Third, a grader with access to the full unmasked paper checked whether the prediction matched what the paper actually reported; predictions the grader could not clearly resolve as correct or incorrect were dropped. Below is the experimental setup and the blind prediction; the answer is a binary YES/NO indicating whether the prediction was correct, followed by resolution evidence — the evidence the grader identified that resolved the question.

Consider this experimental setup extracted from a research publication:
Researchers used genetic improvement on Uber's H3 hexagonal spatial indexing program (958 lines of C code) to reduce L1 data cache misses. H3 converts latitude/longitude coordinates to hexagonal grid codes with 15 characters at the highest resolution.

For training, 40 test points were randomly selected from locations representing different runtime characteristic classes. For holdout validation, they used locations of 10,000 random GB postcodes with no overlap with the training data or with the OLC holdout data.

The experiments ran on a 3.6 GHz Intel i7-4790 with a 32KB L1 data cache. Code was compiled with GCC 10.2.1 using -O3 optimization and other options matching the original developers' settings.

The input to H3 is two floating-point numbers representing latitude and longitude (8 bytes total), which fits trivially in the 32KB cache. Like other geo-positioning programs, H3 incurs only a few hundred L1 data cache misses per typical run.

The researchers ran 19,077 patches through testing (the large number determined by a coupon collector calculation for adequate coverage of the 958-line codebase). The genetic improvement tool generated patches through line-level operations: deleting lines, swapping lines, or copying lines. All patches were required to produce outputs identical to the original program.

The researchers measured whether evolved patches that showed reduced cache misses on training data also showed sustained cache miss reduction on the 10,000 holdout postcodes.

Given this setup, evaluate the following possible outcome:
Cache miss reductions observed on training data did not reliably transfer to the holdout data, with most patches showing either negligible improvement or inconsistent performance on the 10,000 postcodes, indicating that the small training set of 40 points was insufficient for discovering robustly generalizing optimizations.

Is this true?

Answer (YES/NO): YES